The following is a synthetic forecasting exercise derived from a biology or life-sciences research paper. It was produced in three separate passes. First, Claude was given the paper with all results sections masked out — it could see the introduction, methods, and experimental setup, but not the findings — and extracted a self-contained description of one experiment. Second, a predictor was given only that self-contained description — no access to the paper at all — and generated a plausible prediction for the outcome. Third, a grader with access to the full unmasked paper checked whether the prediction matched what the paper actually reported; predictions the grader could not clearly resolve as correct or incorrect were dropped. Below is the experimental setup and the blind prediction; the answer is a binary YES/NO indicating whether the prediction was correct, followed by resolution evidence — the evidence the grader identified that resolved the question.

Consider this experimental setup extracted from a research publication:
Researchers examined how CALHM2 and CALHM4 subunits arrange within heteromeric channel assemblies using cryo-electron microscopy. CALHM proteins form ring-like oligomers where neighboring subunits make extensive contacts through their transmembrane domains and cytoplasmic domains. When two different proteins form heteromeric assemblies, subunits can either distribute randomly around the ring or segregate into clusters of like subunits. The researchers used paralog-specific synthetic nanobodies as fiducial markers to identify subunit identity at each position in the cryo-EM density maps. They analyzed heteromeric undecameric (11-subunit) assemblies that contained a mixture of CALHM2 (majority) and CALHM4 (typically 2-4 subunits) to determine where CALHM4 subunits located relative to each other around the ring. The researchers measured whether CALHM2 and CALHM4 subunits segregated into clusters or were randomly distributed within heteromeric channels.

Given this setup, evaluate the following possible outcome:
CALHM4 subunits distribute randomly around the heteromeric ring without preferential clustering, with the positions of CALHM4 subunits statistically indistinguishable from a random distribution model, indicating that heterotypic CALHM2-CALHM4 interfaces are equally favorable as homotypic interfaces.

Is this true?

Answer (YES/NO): NO